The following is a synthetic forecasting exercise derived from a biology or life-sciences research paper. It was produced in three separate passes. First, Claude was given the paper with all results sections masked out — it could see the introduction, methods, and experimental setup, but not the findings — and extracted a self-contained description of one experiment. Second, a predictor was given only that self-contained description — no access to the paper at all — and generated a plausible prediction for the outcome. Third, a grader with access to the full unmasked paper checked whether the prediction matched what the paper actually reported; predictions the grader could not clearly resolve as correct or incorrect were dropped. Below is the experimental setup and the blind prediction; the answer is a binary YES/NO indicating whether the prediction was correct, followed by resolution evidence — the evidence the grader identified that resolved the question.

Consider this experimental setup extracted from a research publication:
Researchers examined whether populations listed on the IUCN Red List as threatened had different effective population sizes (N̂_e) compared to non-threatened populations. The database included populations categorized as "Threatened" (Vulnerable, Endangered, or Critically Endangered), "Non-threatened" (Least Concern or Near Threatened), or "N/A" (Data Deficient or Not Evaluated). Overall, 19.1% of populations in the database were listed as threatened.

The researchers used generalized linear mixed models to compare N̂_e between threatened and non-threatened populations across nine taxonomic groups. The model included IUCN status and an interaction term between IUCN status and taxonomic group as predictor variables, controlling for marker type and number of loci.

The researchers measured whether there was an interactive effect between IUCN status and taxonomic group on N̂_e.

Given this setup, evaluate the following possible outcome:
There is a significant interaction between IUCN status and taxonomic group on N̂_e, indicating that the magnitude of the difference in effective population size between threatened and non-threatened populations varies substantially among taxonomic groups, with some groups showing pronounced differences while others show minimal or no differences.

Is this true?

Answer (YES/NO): NO